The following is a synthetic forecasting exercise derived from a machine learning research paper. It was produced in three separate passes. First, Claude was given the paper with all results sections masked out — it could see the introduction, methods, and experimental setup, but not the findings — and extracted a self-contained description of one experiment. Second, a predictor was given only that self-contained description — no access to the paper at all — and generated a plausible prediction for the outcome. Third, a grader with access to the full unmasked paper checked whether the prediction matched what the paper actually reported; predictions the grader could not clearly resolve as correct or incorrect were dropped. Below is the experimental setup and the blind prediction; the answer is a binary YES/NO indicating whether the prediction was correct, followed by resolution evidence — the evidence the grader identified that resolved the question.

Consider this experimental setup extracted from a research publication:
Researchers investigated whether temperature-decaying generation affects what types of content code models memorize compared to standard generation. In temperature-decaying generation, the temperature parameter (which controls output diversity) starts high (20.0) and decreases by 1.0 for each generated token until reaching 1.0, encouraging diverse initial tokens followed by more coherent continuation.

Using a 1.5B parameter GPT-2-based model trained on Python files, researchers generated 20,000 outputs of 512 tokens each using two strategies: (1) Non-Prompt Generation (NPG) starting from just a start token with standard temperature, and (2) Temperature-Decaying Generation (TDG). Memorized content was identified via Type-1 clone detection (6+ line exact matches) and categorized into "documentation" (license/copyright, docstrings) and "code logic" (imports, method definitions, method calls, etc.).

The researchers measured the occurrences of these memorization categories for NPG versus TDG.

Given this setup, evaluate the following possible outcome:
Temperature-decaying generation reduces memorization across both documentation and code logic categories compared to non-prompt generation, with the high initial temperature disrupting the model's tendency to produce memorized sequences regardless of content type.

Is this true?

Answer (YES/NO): NO